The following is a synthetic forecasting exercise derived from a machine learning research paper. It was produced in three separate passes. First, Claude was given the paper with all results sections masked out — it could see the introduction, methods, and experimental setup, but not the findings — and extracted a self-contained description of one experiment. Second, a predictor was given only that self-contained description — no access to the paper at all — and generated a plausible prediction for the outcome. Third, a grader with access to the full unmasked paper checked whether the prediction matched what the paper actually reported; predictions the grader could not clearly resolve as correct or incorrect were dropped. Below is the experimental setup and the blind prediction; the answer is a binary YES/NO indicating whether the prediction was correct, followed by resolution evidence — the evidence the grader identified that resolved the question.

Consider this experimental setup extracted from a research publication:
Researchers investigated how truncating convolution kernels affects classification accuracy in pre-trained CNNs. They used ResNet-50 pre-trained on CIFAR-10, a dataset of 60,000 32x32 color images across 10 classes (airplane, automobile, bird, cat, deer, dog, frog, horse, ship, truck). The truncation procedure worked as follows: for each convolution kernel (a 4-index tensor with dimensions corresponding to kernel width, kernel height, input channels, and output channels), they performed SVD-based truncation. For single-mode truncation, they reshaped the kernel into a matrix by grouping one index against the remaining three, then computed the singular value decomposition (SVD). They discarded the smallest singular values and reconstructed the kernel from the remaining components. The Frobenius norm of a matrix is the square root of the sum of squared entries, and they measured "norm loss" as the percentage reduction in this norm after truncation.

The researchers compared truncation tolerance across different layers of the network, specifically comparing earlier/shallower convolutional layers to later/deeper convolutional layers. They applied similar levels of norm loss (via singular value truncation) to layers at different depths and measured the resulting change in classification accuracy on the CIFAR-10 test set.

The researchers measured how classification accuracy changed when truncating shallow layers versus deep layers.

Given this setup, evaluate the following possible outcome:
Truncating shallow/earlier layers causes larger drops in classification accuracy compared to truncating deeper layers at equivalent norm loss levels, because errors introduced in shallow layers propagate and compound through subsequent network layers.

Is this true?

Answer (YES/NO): YES